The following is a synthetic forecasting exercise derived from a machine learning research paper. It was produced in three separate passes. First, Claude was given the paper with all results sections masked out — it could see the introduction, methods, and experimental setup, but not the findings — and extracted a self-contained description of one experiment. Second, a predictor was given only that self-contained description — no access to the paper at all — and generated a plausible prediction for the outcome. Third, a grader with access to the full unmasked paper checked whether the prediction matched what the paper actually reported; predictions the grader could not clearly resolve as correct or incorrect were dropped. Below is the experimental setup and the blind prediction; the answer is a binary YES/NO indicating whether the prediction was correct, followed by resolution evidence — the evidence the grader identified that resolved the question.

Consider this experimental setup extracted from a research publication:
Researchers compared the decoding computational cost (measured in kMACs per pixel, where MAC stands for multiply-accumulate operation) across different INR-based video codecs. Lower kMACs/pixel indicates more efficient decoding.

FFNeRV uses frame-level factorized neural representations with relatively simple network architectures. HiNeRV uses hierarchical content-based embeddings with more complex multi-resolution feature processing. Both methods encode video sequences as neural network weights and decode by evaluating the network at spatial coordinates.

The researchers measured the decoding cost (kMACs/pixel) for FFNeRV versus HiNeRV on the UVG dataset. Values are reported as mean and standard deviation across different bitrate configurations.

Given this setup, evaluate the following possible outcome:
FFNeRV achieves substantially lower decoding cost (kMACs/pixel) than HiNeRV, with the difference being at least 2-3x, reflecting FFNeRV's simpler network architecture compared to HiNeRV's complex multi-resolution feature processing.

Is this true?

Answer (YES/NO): YES